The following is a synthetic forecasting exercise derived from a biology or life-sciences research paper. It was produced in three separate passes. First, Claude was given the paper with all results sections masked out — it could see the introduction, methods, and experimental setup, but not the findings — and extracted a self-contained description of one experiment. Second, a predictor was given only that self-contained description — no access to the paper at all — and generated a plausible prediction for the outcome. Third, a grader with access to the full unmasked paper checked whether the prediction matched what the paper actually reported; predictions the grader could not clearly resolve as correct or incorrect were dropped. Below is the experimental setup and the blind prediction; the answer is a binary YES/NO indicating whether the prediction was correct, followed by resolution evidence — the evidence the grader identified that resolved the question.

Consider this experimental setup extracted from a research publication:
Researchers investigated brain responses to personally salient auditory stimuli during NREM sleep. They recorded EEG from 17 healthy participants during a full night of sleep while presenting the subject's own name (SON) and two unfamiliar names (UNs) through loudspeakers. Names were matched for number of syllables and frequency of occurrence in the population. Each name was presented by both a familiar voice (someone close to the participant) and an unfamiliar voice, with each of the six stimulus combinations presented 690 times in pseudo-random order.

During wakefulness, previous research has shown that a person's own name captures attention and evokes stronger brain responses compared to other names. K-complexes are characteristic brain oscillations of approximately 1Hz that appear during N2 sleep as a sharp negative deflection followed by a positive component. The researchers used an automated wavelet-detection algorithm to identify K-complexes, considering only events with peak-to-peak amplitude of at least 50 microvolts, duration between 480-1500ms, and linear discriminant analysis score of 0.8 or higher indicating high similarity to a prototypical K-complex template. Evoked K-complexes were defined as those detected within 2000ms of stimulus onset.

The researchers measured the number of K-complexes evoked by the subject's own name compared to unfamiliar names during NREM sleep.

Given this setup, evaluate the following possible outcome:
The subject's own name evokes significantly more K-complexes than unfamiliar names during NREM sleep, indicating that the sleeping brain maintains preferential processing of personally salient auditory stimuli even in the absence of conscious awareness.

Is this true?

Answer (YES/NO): NO